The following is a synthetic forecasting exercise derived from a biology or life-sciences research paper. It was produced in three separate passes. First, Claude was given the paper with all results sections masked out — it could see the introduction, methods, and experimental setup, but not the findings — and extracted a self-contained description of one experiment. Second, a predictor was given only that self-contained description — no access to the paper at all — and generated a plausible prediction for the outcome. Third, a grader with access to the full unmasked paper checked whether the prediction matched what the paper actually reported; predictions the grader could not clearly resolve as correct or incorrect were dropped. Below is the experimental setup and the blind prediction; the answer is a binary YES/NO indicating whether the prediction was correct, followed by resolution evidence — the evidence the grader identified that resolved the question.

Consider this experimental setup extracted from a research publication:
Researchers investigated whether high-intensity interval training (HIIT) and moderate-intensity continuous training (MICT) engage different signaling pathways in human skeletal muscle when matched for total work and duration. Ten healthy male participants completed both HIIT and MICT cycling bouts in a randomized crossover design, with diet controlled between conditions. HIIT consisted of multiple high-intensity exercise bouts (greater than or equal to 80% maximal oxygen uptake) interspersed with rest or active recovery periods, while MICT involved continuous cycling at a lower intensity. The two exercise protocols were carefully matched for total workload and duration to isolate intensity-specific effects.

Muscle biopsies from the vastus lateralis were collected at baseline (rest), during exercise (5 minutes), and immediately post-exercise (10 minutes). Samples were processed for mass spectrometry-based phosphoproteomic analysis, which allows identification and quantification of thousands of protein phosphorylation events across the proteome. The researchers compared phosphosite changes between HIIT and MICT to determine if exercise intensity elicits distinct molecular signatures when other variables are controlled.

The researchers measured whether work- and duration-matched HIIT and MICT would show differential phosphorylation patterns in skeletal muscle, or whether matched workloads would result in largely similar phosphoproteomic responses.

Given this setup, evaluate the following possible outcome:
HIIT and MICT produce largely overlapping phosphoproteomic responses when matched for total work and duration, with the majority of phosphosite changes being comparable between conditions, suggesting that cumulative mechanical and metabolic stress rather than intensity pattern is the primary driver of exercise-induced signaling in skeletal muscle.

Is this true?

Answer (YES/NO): NO